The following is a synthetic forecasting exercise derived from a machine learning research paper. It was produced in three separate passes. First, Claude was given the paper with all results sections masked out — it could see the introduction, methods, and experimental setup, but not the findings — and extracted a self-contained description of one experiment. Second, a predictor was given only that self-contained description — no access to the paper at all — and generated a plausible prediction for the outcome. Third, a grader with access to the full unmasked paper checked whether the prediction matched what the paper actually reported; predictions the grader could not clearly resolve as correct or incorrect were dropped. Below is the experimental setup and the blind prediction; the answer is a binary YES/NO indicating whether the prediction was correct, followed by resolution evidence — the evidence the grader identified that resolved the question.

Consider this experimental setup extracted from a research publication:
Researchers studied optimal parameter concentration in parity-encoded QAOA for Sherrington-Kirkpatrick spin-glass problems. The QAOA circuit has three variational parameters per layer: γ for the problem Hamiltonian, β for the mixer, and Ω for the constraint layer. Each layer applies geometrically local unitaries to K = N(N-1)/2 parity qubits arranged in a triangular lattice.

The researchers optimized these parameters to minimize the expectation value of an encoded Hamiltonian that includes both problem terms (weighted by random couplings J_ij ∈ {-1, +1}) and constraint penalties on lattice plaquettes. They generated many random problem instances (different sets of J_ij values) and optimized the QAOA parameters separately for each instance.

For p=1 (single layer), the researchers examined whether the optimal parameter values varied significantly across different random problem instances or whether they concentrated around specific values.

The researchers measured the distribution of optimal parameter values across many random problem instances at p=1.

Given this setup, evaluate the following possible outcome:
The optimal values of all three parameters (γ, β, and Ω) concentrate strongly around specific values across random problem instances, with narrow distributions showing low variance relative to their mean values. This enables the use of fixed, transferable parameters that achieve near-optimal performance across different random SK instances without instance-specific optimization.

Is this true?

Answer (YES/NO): YES